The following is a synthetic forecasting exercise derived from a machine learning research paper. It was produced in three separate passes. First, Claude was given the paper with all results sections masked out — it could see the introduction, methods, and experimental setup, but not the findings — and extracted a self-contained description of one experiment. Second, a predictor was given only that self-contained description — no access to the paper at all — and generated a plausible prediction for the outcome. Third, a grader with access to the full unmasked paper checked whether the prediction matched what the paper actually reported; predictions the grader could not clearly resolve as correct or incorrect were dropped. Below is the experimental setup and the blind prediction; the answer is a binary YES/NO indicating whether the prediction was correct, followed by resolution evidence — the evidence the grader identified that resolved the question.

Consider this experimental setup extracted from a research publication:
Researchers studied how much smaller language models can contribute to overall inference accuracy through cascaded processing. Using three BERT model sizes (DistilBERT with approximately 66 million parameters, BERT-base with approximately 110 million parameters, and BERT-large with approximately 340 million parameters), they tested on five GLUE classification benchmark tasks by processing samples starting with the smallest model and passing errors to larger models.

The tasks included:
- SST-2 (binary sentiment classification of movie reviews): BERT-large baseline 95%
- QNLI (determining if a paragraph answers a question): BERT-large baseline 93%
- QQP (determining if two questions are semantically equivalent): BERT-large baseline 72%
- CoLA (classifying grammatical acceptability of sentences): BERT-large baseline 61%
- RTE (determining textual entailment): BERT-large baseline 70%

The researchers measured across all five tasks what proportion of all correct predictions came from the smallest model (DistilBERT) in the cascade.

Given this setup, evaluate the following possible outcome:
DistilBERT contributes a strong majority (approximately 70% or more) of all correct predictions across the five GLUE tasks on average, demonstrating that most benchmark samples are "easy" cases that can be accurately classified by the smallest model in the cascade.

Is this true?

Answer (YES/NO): YES